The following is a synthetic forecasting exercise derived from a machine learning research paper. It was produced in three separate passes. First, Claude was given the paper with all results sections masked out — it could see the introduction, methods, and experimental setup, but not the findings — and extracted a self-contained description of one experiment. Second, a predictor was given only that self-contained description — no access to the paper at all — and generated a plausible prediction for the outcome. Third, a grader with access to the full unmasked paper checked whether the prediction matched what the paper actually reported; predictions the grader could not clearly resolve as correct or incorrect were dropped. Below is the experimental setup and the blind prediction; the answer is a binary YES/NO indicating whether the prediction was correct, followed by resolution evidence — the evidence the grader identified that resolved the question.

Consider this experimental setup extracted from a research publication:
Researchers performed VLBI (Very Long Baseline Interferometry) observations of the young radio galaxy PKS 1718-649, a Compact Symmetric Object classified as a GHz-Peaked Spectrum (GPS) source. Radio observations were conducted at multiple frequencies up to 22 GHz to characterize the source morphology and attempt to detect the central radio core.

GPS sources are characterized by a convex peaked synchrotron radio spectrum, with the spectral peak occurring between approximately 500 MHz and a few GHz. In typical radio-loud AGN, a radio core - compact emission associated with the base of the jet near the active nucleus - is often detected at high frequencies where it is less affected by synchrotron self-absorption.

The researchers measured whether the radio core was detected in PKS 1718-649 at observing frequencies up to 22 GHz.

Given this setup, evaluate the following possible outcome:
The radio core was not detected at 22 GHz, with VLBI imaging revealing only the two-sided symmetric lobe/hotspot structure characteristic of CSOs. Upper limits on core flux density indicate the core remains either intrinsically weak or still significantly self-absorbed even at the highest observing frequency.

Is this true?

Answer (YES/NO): YES